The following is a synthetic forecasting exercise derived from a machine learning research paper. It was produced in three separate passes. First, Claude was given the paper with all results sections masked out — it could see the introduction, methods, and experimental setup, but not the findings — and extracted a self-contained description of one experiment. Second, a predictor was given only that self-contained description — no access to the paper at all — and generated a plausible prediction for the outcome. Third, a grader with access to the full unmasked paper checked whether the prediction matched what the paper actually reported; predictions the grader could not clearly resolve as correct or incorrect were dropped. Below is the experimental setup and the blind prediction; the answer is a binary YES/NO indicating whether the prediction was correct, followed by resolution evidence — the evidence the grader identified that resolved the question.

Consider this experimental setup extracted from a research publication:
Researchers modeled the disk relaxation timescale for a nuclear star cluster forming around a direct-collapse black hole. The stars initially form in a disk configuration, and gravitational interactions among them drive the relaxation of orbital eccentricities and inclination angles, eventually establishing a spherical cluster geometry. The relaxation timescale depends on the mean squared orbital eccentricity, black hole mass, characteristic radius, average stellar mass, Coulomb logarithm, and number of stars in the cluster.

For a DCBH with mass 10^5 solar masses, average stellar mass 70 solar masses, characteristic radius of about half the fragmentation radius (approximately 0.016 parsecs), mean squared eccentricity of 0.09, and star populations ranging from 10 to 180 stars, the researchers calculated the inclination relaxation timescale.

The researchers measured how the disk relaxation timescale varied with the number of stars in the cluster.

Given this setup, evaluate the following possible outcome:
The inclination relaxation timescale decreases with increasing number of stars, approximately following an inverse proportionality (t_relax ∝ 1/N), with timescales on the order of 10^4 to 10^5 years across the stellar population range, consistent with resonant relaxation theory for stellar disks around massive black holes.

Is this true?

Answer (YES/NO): NO